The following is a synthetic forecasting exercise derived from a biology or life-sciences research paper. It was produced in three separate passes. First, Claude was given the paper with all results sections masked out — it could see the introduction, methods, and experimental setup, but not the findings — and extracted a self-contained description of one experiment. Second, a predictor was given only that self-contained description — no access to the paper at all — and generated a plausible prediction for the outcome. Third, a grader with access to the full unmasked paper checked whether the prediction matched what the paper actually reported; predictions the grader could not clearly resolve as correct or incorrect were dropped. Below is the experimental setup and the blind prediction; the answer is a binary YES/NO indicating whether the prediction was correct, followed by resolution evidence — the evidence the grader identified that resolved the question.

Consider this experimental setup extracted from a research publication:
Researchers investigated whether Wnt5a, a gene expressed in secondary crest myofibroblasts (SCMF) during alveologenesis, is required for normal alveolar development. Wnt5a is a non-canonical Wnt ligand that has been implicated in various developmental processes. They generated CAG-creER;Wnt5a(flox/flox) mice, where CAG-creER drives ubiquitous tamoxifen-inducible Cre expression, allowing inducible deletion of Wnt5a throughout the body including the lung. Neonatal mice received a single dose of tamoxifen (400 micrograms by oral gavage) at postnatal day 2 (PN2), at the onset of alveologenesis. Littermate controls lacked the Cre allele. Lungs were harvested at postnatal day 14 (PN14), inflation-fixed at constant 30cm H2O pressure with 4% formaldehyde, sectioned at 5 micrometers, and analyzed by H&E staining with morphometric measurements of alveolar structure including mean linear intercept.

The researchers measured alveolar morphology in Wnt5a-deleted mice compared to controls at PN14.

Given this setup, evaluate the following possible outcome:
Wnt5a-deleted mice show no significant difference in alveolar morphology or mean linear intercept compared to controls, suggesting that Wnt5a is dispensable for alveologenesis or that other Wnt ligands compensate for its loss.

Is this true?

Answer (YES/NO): NO